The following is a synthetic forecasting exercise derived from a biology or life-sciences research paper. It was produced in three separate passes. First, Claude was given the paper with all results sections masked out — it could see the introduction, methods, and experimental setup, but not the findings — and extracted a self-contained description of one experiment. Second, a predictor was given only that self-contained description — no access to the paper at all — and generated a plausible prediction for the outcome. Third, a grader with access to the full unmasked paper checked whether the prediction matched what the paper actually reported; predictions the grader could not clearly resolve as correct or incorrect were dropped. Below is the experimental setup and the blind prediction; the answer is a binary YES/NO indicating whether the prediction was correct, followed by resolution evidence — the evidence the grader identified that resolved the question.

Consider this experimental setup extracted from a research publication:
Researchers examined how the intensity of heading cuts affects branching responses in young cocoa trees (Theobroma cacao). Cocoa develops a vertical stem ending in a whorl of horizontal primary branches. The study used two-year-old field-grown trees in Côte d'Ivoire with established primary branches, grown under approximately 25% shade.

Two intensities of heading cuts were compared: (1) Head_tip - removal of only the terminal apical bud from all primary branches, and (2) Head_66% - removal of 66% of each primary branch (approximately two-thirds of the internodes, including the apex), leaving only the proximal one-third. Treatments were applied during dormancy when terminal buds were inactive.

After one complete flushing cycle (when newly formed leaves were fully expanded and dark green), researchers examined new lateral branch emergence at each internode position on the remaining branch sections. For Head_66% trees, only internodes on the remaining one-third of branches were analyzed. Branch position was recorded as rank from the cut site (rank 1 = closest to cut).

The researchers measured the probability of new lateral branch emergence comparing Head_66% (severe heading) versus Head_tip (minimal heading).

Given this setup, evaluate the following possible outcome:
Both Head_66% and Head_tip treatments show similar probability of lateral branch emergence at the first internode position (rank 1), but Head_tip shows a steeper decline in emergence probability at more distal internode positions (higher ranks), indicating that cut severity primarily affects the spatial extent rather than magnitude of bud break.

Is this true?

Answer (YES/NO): NO